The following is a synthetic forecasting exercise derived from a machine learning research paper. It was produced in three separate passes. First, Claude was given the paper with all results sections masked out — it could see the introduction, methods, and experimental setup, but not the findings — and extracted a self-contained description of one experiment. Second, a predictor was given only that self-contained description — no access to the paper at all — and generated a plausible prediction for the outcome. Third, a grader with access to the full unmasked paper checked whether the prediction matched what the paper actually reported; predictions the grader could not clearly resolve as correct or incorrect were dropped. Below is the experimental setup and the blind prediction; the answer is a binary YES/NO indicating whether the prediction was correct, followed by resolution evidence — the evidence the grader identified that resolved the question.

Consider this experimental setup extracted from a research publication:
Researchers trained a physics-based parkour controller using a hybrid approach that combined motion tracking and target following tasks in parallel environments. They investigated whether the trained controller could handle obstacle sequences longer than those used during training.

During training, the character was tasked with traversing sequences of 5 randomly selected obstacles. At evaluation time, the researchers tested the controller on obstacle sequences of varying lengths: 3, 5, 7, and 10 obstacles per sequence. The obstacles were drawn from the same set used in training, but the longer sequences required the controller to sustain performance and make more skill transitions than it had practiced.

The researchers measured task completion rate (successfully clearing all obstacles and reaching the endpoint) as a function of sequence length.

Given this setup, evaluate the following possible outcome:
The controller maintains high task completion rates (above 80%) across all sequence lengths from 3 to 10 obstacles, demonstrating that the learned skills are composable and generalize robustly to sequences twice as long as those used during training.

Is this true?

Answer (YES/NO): NO